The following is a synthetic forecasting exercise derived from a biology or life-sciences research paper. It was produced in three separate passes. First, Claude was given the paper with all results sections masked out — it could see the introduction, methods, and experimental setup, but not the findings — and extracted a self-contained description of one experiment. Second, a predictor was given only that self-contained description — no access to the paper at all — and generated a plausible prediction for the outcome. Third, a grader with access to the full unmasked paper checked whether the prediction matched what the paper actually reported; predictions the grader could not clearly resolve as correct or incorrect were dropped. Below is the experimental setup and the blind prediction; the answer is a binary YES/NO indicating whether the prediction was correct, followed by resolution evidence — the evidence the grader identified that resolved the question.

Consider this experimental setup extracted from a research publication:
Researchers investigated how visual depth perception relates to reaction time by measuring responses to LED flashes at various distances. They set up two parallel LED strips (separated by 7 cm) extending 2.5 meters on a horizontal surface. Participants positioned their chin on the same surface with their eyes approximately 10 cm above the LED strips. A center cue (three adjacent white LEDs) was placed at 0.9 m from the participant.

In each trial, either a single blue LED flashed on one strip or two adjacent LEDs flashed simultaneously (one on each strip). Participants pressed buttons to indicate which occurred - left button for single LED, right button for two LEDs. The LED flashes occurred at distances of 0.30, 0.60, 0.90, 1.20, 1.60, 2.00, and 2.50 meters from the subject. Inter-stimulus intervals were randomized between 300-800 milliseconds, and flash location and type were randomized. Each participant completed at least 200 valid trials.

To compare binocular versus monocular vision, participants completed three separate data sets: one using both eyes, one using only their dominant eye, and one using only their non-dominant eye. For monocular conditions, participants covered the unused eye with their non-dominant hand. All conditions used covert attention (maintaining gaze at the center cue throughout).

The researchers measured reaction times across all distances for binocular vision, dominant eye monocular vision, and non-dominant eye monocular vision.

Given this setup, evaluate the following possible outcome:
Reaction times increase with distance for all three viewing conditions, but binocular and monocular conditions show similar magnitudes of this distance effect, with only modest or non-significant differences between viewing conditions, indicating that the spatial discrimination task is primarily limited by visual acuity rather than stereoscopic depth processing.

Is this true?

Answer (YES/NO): NO